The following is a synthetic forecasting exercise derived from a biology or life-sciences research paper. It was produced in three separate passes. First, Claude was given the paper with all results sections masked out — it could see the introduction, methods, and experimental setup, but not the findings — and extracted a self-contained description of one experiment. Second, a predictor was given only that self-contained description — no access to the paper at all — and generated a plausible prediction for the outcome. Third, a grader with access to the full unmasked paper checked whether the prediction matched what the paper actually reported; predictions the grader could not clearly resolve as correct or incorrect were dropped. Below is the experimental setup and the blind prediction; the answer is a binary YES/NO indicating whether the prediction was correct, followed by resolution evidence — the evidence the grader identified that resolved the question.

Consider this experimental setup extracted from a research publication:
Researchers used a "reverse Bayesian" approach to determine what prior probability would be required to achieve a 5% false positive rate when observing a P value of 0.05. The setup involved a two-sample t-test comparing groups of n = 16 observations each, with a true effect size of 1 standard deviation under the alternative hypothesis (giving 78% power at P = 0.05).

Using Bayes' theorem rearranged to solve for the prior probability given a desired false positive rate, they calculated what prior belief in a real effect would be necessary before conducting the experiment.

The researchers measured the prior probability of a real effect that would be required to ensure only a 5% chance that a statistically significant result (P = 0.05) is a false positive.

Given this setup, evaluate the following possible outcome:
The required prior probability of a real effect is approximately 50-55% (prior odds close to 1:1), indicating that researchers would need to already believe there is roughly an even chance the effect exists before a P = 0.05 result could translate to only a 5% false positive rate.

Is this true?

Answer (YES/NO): NO